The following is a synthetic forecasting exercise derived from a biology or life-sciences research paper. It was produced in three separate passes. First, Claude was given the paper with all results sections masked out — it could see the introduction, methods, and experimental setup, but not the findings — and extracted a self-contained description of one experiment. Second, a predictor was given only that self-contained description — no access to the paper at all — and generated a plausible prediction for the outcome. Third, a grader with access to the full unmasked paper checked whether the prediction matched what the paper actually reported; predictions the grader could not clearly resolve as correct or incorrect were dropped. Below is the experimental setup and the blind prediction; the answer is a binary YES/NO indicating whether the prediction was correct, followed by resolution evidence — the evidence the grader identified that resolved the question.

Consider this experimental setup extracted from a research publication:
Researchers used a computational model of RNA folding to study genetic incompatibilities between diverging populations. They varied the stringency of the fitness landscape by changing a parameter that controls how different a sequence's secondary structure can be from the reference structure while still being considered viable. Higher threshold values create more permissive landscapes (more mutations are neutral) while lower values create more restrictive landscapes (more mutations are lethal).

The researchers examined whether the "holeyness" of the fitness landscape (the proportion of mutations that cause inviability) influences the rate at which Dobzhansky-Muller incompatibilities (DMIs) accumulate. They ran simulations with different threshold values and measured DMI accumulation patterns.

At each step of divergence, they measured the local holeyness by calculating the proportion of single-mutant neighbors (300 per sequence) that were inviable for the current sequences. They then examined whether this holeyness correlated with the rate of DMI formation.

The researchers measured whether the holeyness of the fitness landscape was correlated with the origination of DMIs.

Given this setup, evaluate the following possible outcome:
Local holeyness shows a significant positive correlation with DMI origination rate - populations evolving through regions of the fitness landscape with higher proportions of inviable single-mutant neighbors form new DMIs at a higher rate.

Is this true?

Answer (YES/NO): YES